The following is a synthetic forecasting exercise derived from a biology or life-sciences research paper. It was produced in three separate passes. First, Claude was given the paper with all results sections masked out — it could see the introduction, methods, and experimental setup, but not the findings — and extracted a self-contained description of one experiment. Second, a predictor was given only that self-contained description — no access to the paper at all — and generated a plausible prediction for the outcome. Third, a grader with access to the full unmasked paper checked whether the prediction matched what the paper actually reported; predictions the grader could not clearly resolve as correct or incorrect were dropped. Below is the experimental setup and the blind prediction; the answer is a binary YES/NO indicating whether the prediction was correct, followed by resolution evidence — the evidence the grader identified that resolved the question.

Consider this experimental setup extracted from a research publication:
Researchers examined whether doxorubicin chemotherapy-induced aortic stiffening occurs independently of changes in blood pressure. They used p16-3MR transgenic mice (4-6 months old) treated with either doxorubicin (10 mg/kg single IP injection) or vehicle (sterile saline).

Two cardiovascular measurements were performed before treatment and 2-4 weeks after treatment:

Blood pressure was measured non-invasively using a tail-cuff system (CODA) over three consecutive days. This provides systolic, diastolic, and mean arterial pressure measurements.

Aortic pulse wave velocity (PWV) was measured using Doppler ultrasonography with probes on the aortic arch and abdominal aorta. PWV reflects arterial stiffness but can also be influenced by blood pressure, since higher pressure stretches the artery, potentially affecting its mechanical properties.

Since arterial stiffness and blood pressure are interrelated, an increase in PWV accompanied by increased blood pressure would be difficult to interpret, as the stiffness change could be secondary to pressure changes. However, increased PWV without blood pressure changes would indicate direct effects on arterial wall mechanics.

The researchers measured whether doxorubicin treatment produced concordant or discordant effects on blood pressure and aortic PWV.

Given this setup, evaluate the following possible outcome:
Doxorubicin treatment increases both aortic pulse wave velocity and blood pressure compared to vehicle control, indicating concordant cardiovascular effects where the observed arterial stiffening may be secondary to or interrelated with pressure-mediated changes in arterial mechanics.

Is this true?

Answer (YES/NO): NO